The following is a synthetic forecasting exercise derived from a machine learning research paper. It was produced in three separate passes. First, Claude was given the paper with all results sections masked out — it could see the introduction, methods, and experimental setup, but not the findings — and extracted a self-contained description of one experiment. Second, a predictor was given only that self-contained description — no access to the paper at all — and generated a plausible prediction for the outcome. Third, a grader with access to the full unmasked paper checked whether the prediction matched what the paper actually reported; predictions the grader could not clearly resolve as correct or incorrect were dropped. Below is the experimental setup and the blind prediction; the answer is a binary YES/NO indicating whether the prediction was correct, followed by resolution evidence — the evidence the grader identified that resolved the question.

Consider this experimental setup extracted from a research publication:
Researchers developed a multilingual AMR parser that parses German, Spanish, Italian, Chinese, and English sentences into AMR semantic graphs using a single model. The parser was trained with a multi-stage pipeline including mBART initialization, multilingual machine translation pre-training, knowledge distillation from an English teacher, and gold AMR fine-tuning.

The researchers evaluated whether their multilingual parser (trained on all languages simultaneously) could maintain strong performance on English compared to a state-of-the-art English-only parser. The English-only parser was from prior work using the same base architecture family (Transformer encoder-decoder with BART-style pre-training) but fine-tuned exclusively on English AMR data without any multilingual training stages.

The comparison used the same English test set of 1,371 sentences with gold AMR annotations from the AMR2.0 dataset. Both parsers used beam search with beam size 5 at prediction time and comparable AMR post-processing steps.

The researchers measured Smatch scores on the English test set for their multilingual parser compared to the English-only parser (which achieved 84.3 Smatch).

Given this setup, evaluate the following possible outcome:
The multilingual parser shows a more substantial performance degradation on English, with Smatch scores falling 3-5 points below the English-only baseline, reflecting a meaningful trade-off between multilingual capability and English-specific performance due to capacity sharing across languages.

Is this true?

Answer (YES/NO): NO